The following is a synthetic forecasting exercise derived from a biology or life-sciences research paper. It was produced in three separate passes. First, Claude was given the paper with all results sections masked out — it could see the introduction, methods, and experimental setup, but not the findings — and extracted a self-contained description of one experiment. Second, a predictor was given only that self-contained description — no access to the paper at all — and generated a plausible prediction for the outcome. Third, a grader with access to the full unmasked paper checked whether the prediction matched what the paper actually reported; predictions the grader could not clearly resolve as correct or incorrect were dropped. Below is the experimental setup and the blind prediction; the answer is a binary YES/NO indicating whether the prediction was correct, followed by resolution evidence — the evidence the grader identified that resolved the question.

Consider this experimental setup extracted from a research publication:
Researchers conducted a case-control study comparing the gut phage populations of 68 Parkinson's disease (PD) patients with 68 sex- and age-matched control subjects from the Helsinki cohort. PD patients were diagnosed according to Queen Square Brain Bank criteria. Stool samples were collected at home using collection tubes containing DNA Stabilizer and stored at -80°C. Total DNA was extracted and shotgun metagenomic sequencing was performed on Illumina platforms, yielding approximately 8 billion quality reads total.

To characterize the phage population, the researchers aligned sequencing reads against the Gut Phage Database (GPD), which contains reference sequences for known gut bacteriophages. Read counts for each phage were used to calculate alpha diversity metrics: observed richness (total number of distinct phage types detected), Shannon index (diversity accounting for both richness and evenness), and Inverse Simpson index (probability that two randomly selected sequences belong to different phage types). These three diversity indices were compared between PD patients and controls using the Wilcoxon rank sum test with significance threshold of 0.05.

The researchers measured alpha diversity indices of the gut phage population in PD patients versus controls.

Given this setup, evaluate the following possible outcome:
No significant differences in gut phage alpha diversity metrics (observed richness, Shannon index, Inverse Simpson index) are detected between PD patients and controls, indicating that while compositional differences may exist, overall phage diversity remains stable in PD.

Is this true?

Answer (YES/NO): NO